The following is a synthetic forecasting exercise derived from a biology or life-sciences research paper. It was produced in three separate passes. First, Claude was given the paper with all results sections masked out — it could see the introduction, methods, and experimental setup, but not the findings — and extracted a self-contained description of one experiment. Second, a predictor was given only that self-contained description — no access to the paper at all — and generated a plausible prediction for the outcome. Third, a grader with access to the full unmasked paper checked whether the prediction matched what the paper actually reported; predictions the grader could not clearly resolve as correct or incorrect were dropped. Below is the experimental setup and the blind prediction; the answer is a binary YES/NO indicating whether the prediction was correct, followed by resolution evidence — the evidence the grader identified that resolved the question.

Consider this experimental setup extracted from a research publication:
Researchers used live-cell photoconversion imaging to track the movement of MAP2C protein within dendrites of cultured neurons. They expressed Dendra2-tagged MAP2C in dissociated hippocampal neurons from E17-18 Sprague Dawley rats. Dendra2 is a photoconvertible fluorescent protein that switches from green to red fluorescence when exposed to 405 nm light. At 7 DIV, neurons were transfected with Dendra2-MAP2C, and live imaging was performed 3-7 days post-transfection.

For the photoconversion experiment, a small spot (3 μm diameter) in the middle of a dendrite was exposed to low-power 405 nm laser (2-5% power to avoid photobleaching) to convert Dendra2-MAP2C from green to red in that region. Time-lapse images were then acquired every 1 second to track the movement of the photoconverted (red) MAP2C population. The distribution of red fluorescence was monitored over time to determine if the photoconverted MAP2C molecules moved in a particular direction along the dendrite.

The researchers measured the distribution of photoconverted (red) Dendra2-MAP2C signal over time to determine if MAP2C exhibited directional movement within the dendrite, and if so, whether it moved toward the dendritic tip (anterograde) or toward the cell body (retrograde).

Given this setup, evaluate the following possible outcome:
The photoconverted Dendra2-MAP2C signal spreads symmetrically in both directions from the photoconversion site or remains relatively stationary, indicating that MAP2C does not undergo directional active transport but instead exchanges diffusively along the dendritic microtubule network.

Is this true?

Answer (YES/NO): NO